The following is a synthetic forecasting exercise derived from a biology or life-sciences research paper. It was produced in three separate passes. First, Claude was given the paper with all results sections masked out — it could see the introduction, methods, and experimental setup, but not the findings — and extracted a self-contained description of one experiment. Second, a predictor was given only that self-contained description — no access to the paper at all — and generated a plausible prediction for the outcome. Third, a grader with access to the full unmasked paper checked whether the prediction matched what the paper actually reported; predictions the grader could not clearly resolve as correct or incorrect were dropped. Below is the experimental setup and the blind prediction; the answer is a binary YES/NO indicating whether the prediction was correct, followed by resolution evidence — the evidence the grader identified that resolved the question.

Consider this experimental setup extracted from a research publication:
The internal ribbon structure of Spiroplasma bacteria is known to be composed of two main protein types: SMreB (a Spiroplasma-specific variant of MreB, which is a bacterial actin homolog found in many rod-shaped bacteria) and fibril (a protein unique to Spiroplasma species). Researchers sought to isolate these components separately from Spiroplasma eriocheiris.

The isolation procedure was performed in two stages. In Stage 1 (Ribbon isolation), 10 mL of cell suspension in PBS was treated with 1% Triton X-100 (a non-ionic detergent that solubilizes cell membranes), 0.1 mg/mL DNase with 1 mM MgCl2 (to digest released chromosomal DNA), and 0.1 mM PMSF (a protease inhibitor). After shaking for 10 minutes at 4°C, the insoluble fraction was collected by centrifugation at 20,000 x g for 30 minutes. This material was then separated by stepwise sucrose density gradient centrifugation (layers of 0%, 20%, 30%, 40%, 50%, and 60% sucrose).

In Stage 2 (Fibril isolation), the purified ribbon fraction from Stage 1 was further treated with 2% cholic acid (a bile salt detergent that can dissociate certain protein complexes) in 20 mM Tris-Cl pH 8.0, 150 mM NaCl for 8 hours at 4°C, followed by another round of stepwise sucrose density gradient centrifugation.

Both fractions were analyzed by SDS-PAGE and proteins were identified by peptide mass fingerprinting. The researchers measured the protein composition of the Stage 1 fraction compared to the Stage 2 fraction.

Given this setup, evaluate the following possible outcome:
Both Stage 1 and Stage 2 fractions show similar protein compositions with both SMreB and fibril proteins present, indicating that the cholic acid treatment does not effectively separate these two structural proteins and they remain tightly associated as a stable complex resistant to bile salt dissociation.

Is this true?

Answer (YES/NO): NO